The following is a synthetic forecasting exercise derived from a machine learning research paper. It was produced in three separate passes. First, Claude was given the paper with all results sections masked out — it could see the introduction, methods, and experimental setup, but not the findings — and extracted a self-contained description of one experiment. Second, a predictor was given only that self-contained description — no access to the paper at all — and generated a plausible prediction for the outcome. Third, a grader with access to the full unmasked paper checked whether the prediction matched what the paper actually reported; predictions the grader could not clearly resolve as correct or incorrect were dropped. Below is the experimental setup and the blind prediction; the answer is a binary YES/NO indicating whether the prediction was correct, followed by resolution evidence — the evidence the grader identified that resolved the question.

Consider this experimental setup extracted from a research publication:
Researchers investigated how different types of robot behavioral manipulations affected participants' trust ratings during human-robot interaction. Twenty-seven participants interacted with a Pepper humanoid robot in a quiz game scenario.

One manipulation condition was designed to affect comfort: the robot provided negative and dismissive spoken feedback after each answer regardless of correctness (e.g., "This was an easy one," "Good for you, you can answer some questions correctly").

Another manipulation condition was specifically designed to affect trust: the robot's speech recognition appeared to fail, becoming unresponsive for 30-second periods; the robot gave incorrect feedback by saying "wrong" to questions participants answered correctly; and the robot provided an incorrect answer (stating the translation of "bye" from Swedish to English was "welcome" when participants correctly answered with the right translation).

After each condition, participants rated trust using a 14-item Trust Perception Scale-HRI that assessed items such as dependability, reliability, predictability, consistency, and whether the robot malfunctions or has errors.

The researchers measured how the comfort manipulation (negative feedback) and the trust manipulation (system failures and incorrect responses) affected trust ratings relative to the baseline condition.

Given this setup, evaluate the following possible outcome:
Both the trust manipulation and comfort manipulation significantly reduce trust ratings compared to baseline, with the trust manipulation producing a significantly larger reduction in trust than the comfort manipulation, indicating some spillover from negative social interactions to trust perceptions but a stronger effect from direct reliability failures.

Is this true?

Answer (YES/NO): YES